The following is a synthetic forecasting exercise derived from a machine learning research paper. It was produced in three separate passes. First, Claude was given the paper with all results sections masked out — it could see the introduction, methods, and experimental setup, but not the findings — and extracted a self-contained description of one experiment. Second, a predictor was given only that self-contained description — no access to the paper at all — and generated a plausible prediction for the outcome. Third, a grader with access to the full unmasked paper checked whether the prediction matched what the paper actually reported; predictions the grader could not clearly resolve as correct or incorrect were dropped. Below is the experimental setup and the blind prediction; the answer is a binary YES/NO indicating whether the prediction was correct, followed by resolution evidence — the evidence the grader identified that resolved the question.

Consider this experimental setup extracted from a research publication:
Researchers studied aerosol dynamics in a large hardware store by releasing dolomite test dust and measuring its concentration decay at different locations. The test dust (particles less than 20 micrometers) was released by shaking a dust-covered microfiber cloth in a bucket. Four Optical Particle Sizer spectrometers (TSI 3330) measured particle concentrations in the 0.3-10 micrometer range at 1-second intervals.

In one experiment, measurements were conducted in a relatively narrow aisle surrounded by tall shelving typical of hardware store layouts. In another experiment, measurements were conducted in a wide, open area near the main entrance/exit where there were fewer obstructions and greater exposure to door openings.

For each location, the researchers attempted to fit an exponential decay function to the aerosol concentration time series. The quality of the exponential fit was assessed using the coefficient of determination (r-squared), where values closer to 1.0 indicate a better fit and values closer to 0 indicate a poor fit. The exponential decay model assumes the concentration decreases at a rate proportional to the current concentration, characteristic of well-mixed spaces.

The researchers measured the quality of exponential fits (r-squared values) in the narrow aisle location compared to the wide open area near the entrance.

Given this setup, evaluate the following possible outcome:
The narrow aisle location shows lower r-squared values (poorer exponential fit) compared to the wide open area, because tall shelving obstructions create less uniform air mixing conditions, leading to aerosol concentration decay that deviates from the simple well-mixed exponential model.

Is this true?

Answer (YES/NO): NO